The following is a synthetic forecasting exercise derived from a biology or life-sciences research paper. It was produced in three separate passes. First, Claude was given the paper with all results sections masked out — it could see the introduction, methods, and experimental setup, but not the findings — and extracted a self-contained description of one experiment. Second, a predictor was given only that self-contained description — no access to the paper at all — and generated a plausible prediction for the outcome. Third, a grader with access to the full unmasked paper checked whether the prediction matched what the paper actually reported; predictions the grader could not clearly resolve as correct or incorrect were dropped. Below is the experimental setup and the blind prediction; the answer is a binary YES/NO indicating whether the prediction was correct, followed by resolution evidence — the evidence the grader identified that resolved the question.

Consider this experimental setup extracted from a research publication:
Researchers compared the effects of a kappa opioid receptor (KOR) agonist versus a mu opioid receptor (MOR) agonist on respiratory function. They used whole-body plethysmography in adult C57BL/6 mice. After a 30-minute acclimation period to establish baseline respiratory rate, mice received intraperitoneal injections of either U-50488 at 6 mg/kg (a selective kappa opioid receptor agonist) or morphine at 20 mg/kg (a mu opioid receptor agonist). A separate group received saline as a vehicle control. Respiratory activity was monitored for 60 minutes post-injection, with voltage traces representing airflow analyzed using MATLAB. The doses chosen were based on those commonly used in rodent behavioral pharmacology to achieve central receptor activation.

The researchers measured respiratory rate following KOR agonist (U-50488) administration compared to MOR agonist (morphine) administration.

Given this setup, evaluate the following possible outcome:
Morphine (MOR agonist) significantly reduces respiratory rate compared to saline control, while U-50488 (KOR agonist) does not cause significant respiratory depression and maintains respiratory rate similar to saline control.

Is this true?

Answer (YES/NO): YES